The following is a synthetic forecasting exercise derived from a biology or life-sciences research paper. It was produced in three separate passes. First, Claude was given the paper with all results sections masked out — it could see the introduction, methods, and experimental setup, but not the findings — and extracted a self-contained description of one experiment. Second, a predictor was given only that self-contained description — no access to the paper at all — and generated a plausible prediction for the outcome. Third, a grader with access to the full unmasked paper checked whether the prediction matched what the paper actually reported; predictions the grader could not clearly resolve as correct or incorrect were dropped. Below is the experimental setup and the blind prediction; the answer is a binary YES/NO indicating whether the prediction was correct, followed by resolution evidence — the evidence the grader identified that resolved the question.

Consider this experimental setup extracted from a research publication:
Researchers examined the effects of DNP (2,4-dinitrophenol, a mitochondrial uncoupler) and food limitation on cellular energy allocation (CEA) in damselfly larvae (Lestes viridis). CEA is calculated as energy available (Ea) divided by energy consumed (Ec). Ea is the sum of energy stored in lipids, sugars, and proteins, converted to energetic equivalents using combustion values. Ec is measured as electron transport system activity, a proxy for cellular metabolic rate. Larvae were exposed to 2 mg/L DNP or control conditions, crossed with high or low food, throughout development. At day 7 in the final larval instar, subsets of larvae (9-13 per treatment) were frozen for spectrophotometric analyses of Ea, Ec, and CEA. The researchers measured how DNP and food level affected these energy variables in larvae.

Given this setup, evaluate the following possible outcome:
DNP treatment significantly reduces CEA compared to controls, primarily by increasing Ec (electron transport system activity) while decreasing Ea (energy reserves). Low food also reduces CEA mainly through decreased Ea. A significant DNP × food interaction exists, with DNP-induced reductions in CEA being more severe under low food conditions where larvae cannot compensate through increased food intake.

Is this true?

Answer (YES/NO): NO